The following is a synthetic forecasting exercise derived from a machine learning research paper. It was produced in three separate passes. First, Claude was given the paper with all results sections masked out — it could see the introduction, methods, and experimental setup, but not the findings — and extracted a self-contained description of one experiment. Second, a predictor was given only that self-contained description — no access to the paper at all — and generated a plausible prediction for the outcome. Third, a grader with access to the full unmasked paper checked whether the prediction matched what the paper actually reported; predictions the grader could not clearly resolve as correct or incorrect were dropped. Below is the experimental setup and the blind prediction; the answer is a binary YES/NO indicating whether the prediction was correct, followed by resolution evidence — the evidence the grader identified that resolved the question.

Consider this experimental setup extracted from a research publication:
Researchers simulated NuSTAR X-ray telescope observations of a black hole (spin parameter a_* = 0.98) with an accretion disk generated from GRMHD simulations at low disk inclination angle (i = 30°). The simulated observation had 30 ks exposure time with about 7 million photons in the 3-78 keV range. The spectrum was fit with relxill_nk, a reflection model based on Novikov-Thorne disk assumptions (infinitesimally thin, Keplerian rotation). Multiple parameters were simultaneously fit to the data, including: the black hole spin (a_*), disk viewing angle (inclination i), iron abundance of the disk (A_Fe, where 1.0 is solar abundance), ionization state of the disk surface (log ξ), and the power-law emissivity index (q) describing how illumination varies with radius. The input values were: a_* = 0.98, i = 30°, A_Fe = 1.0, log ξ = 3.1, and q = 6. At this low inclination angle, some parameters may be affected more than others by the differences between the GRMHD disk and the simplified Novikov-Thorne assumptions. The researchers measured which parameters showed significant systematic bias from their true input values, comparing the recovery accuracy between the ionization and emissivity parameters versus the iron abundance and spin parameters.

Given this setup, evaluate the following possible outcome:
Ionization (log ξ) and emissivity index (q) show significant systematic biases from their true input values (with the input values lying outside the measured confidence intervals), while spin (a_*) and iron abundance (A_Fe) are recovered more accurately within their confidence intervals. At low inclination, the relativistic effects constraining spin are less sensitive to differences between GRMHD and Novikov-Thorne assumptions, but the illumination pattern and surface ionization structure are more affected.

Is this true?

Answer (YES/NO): NO